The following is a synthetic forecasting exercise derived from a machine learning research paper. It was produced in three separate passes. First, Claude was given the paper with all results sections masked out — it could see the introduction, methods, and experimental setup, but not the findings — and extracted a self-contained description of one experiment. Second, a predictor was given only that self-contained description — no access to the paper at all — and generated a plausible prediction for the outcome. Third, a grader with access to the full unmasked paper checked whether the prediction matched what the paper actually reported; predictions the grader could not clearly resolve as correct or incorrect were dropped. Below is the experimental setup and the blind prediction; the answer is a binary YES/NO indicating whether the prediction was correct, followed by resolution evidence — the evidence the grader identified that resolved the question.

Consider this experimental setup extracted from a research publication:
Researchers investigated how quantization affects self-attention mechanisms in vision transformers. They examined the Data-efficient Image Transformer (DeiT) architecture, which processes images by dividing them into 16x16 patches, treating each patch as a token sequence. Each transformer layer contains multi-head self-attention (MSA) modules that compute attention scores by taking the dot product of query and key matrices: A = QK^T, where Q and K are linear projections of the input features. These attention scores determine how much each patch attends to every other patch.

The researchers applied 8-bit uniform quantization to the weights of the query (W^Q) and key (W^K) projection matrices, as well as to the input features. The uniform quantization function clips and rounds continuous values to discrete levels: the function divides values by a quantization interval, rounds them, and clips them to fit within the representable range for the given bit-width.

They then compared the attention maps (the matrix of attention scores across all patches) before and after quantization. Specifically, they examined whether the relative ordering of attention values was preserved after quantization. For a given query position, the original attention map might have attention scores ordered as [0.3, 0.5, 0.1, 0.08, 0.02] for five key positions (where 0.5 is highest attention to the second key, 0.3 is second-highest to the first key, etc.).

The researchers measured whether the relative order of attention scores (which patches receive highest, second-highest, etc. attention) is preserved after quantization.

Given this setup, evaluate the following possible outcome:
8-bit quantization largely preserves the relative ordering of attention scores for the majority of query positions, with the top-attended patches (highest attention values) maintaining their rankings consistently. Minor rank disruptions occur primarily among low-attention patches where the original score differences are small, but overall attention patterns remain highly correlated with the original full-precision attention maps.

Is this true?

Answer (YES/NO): NO